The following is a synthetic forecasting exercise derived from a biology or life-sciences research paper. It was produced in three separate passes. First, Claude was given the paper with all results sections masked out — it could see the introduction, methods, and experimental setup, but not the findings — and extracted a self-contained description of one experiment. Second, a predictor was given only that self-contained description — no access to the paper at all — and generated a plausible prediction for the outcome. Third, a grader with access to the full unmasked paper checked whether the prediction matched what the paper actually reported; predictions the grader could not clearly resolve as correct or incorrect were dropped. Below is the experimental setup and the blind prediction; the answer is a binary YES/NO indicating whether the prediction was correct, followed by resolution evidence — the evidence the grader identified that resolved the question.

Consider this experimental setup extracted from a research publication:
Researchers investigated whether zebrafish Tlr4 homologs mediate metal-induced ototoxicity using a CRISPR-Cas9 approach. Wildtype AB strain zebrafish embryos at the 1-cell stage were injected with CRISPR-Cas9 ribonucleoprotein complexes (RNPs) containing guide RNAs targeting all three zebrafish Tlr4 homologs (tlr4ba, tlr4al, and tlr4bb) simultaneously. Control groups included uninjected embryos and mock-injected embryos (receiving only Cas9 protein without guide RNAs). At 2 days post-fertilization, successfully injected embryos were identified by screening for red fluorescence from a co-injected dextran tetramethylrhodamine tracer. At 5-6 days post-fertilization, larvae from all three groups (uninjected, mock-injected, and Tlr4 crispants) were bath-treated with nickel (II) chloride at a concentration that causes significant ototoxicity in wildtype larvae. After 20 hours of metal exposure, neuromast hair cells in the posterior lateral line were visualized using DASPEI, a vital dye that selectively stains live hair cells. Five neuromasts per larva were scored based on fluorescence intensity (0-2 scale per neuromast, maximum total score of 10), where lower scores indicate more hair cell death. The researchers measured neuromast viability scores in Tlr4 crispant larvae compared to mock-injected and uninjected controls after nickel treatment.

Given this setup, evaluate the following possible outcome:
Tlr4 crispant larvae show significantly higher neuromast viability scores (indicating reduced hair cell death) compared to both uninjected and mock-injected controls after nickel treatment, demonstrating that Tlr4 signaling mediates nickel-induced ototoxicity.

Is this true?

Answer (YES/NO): YES